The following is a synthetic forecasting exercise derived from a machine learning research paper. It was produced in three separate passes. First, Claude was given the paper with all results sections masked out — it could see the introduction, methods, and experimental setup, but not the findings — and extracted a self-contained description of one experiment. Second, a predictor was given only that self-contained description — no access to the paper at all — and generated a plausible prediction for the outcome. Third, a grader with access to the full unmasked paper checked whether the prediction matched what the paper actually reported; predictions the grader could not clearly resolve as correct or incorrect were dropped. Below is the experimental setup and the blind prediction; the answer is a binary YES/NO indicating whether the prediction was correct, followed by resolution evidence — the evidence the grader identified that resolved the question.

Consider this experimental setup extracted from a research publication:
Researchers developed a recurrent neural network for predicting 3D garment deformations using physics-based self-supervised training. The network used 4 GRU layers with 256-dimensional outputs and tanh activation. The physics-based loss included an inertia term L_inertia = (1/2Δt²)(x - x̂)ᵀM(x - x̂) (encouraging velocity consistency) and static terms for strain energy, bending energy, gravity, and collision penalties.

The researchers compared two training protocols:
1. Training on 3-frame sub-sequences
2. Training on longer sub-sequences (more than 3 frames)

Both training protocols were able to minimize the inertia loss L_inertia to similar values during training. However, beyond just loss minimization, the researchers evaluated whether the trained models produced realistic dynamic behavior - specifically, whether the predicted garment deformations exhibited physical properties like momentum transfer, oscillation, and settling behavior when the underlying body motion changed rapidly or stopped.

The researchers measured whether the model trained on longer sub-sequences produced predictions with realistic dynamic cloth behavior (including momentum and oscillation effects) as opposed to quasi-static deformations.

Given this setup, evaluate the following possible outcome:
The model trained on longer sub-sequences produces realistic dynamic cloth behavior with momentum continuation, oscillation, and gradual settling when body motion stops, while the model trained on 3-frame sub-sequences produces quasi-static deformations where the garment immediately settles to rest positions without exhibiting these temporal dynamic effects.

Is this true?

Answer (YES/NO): NO